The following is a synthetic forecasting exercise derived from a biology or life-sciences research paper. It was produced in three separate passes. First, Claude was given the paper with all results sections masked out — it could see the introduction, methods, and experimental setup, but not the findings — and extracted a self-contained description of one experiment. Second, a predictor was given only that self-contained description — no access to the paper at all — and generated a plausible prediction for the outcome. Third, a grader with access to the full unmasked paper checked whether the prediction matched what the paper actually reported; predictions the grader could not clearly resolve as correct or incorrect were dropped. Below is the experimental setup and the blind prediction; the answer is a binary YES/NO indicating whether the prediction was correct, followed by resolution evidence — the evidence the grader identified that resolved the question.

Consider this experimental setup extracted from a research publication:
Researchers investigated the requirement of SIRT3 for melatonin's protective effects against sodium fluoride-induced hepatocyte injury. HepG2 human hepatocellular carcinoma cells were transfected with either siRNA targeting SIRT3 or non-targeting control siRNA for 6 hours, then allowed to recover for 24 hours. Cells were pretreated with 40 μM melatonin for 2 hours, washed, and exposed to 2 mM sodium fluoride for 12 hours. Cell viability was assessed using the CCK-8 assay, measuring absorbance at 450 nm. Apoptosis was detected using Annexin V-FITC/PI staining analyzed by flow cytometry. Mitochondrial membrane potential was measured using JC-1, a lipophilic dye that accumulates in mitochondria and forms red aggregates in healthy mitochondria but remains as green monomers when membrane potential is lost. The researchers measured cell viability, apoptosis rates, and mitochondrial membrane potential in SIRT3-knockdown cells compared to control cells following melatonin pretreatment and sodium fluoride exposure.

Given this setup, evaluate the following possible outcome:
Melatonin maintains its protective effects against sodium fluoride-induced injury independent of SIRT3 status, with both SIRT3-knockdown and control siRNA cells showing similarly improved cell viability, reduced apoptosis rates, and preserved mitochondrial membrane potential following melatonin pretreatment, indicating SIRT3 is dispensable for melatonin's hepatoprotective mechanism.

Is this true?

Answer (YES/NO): NO